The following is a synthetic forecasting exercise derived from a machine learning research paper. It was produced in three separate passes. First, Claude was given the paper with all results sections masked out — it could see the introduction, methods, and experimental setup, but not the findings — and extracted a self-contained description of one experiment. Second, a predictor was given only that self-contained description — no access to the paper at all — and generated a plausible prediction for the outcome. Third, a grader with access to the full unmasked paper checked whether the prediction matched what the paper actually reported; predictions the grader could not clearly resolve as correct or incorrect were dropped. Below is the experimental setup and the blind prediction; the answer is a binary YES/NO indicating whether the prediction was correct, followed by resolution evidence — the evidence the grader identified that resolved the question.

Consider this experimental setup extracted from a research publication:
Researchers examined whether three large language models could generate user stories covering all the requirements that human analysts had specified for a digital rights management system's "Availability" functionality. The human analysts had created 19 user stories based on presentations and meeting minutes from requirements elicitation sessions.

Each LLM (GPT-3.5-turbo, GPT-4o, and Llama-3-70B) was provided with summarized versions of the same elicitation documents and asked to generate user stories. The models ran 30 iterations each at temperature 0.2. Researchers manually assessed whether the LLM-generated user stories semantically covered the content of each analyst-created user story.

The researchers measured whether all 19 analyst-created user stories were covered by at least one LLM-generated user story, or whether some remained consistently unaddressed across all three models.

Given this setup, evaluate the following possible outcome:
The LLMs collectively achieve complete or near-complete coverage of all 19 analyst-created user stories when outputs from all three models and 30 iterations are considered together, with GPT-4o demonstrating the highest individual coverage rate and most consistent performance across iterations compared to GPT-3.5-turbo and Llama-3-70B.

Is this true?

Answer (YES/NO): NO